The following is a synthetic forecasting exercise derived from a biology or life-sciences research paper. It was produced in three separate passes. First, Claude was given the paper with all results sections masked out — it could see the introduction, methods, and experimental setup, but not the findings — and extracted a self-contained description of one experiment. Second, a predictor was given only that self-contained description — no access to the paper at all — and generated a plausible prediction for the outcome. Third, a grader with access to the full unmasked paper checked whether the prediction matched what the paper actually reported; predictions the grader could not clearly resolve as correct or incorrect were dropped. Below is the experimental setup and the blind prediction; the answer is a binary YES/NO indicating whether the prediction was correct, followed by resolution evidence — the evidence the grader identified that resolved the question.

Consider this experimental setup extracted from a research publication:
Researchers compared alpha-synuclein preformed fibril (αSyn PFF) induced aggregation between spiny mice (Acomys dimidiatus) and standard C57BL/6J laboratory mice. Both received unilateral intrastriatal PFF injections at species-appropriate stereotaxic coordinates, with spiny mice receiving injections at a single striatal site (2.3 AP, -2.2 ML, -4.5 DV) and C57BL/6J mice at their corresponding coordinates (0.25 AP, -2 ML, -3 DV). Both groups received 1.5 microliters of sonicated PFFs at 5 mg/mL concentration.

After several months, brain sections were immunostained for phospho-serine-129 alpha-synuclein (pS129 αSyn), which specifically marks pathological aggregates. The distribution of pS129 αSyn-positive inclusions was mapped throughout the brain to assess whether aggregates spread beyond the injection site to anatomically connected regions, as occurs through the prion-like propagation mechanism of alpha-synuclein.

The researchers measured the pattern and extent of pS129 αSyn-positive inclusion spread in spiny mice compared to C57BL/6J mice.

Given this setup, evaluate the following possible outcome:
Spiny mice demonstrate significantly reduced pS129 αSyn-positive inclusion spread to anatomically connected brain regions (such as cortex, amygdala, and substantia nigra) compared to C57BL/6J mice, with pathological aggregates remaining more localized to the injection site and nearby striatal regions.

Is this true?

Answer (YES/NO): NO